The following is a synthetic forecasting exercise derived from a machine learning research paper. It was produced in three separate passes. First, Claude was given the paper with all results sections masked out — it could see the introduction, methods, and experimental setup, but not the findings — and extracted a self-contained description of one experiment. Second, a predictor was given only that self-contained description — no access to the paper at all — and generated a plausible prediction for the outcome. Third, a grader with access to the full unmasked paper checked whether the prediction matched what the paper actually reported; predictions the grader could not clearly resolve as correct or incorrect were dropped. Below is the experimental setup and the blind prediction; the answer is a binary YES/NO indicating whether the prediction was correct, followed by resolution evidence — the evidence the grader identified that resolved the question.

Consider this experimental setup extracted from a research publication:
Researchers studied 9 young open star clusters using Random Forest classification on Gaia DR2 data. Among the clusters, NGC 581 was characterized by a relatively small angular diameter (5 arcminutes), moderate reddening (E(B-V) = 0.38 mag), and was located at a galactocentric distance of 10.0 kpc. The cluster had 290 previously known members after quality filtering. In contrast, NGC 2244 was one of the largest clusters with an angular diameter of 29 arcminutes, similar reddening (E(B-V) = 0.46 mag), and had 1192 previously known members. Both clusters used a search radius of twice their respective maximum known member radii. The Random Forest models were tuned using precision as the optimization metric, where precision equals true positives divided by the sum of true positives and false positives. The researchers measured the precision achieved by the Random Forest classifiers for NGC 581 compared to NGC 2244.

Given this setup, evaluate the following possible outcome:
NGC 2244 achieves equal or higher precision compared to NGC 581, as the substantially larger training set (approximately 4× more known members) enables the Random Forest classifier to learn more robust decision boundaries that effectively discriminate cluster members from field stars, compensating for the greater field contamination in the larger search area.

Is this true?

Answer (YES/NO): YES